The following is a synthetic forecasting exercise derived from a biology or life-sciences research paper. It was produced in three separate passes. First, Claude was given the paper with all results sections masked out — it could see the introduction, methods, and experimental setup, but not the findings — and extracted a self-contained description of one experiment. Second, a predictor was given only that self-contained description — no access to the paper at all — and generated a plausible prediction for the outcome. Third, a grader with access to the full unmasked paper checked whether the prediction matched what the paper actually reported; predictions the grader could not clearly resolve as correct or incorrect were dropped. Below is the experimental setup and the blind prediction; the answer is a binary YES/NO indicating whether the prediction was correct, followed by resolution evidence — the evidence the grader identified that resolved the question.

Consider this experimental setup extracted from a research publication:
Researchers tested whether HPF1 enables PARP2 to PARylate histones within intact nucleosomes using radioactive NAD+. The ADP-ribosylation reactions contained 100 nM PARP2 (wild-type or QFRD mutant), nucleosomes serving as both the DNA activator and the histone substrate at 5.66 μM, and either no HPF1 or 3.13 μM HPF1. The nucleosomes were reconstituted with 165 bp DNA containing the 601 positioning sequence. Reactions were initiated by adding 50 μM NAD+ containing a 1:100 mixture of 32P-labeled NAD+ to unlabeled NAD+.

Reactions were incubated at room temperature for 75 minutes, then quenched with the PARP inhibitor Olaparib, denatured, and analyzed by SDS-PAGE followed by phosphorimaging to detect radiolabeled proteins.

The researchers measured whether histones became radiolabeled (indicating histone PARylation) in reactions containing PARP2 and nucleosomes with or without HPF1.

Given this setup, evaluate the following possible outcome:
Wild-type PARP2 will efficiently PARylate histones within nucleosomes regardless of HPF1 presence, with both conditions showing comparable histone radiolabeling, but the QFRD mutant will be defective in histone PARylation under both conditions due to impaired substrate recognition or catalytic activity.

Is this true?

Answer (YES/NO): NO